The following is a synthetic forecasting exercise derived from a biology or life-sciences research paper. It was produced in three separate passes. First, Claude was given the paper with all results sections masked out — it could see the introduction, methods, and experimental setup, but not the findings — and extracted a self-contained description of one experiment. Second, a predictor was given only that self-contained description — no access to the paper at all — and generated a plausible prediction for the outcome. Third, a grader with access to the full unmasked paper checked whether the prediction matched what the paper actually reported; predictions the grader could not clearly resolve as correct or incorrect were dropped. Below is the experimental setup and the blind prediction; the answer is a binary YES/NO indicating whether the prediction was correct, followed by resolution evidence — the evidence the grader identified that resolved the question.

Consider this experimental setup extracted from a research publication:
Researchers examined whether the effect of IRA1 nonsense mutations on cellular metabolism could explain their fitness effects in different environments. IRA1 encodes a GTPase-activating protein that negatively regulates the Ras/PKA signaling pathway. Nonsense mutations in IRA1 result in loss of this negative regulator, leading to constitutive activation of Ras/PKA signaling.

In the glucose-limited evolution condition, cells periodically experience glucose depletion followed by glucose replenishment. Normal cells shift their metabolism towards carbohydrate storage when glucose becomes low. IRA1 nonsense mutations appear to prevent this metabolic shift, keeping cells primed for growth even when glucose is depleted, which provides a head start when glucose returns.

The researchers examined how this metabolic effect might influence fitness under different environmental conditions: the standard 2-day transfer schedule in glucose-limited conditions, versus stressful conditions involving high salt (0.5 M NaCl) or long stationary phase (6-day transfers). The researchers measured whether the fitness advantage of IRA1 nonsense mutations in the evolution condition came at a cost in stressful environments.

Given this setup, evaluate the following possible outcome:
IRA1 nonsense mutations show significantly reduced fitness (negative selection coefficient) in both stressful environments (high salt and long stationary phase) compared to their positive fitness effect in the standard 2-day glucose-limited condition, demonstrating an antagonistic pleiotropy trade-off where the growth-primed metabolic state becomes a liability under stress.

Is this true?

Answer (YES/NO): YES